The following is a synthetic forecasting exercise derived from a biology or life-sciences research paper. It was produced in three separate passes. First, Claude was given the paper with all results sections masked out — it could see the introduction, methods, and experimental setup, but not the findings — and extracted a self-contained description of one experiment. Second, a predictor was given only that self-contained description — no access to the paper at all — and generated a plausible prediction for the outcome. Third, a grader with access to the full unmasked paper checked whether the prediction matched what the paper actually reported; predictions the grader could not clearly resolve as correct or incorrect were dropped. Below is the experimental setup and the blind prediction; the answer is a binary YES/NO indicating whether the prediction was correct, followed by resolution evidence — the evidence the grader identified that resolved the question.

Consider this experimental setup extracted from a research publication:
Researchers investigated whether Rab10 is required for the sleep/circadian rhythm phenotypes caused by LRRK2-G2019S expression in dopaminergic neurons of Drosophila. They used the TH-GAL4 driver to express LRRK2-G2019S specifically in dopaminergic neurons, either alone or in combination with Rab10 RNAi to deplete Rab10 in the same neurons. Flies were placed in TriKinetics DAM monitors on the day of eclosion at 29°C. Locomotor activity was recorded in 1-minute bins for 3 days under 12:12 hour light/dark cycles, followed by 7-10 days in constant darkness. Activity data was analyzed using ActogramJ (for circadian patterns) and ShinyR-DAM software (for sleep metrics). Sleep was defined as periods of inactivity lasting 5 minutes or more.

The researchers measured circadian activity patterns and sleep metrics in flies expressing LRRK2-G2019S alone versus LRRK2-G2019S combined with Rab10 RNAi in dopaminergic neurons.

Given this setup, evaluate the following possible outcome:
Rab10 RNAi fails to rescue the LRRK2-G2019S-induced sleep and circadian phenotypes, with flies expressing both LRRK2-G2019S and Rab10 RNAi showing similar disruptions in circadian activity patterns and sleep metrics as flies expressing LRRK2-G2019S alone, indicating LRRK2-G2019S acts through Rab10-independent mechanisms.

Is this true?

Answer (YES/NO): YES